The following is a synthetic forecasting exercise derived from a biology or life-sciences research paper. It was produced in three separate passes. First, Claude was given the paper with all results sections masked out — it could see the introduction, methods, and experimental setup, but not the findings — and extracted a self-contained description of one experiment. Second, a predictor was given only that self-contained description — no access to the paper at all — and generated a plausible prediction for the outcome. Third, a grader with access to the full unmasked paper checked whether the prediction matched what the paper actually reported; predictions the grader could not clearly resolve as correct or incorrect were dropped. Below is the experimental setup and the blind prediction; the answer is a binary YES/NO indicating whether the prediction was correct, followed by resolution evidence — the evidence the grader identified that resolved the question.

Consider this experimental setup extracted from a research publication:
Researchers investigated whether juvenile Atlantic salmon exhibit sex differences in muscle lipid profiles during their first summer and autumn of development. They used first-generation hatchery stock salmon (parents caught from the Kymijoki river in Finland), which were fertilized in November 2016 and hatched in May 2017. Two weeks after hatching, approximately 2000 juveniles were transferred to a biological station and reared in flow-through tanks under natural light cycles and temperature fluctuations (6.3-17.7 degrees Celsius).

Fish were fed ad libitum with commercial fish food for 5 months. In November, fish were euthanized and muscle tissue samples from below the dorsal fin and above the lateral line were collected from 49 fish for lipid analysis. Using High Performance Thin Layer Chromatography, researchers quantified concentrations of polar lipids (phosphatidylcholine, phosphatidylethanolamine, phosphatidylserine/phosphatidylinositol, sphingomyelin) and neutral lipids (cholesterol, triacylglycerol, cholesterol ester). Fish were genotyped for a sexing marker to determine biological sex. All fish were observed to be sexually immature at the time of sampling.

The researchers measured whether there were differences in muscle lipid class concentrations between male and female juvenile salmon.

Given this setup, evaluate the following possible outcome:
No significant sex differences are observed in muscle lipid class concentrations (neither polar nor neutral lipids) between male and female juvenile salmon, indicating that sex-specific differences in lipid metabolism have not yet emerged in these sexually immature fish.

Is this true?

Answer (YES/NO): NO